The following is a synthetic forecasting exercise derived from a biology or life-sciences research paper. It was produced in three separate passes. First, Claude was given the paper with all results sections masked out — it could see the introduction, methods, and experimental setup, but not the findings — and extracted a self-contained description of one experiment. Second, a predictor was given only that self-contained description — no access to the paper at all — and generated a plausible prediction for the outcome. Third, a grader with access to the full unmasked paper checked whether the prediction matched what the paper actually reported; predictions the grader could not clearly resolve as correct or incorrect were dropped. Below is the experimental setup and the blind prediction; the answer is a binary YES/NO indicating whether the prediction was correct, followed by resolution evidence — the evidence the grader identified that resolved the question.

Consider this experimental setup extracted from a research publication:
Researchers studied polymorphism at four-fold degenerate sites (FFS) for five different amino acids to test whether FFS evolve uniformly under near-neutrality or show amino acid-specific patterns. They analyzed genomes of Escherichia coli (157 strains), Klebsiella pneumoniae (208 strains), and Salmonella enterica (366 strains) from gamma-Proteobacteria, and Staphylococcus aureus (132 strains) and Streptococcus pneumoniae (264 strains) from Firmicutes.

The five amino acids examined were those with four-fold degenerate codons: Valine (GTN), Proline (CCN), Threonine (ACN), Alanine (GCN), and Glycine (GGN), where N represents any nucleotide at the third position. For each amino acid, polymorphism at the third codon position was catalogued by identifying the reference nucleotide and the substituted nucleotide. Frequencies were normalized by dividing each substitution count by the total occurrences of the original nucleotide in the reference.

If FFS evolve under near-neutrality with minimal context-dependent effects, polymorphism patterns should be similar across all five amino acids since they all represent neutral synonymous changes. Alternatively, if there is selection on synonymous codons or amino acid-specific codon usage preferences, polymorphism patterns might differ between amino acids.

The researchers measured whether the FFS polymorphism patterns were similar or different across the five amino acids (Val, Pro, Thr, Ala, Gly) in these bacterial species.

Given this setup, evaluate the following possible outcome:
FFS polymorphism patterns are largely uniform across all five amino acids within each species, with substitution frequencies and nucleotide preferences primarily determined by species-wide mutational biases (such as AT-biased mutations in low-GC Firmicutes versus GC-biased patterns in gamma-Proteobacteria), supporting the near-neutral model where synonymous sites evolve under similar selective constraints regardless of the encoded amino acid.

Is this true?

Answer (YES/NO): NO